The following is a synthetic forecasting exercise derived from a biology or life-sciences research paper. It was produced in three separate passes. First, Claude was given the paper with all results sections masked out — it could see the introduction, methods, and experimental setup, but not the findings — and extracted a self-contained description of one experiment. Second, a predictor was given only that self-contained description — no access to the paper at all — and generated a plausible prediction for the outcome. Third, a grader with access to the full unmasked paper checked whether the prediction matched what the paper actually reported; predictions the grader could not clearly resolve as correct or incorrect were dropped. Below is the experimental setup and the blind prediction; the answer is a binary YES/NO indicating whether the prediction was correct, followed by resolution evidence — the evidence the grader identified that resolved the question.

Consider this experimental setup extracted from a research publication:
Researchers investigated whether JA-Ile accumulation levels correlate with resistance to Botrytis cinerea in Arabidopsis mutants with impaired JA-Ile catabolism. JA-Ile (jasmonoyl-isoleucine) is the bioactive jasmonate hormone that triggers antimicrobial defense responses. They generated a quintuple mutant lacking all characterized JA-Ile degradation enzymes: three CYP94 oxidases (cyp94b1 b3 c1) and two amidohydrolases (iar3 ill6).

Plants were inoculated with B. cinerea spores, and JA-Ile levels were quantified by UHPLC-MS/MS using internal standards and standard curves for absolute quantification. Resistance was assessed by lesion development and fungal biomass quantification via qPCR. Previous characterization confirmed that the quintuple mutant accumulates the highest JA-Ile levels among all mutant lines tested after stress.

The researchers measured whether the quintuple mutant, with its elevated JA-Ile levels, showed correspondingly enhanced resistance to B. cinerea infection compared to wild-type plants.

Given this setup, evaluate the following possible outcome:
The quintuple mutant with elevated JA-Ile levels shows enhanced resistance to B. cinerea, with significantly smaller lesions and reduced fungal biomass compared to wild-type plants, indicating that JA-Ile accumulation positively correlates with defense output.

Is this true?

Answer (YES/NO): NO